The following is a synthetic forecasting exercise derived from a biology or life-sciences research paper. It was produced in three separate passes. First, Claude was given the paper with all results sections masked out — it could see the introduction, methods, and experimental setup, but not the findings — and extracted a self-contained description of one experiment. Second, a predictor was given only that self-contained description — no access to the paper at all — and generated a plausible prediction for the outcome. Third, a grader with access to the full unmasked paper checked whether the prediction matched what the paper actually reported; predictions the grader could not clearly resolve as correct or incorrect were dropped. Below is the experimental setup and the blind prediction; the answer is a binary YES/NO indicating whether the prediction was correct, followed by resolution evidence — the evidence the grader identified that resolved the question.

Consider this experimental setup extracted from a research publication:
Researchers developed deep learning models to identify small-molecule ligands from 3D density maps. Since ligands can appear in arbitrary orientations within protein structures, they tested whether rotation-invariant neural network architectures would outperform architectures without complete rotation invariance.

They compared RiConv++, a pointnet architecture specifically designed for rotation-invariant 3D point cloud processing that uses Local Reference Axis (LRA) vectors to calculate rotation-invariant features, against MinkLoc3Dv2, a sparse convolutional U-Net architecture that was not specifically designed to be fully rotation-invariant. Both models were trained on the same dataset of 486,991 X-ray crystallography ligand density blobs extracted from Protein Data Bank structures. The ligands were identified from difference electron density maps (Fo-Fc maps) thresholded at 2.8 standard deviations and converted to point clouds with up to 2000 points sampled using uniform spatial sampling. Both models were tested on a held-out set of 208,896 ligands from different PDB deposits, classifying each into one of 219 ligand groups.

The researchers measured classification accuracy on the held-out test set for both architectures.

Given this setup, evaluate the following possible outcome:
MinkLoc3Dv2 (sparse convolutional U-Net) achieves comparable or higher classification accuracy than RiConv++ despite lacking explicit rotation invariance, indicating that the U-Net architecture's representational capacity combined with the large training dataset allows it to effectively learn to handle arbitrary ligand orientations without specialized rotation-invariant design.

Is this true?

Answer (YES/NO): YES